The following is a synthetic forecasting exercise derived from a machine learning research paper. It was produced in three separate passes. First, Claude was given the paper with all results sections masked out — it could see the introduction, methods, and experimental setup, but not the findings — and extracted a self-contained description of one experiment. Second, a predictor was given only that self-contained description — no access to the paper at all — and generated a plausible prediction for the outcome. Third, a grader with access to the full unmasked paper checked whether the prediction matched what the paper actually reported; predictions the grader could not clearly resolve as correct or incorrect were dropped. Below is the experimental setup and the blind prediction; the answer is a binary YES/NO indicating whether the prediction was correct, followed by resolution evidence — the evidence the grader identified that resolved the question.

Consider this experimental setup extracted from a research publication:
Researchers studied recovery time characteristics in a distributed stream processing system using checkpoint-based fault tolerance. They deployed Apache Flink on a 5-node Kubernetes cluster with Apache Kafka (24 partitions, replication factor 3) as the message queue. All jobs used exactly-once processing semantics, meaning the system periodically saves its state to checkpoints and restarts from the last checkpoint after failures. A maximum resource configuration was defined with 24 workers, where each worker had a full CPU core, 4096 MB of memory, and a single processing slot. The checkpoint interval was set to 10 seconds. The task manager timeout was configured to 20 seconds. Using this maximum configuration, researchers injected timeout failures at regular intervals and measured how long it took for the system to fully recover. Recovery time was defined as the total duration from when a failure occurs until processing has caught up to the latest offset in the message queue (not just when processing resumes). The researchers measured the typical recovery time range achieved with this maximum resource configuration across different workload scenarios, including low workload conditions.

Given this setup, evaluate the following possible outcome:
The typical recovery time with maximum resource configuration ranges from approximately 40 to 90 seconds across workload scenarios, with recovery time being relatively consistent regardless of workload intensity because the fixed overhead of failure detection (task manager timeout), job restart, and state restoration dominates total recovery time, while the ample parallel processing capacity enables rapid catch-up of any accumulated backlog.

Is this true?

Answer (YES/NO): NO